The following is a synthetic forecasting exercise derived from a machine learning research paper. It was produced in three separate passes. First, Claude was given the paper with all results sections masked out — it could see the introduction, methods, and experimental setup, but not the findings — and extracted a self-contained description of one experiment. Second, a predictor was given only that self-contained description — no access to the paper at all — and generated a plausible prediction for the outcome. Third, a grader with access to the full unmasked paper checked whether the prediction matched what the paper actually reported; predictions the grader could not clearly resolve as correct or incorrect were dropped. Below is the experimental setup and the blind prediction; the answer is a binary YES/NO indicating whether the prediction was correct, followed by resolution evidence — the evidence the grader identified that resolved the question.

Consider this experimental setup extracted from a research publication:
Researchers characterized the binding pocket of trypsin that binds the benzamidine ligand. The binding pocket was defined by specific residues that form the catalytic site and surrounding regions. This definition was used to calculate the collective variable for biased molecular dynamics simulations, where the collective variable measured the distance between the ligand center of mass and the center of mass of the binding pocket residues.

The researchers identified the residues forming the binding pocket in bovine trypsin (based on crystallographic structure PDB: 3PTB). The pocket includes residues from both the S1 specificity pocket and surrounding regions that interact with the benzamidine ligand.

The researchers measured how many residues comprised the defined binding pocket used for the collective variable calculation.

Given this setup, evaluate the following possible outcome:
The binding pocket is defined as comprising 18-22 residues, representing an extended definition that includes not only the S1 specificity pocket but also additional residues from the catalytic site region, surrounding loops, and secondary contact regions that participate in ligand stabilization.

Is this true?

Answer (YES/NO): NO